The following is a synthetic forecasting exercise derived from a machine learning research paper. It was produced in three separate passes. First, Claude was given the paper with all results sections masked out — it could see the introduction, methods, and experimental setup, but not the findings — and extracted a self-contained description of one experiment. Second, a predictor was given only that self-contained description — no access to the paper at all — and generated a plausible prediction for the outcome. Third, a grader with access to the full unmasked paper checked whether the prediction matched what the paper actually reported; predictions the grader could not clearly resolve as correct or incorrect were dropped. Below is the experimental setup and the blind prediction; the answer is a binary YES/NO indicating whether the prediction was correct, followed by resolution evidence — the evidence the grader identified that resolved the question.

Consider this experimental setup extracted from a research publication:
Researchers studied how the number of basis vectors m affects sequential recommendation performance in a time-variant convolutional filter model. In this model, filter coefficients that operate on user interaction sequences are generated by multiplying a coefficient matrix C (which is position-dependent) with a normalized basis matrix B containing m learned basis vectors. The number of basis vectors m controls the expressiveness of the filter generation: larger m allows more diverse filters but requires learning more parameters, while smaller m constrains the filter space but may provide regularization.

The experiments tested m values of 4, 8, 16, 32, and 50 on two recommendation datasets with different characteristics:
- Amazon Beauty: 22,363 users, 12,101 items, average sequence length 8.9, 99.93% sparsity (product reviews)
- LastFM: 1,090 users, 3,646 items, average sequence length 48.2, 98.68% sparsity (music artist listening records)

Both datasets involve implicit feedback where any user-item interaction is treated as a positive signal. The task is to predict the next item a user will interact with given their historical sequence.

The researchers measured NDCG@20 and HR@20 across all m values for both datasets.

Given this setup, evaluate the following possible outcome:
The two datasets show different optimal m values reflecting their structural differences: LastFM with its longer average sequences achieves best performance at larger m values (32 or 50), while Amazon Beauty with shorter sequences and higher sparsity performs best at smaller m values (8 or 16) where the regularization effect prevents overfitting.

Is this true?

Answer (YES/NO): NO